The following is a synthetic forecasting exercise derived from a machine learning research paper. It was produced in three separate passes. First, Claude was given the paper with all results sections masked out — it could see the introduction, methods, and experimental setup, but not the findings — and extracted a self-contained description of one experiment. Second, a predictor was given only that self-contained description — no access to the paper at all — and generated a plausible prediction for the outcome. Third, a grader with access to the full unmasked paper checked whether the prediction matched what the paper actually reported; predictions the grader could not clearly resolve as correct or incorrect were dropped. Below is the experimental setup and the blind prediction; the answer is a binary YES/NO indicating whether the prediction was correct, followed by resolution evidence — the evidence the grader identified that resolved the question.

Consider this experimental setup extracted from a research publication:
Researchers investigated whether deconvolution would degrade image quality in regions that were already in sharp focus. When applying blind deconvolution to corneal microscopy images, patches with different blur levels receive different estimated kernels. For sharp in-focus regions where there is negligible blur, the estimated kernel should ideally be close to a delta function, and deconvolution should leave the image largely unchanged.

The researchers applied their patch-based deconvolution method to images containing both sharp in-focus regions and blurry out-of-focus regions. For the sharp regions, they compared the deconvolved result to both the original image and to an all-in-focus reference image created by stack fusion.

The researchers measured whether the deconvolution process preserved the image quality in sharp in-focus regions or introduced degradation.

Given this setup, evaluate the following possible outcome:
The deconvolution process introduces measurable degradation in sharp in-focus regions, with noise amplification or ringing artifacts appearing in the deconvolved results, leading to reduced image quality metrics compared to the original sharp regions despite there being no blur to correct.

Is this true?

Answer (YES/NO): NO